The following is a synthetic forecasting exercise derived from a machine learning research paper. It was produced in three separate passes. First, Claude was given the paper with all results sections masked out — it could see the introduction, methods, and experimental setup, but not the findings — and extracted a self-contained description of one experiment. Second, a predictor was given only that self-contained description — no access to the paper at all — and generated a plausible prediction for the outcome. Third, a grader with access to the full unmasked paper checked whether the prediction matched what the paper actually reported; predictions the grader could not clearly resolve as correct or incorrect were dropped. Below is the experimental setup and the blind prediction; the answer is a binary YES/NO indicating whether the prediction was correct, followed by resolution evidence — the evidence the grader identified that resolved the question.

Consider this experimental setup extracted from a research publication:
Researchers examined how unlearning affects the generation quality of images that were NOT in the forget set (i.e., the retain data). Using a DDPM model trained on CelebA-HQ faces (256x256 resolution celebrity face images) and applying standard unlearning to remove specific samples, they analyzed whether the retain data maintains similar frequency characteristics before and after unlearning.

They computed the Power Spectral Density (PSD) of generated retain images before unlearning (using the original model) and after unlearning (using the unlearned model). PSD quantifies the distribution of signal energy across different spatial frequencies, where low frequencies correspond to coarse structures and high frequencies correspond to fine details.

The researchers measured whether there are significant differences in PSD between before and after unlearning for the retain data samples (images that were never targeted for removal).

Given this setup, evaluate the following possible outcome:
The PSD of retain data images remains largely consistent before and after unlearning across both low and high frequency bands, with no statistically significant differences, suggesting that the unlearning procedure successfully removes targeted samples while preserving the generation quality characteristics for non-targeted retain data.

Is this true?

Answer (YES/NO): YES